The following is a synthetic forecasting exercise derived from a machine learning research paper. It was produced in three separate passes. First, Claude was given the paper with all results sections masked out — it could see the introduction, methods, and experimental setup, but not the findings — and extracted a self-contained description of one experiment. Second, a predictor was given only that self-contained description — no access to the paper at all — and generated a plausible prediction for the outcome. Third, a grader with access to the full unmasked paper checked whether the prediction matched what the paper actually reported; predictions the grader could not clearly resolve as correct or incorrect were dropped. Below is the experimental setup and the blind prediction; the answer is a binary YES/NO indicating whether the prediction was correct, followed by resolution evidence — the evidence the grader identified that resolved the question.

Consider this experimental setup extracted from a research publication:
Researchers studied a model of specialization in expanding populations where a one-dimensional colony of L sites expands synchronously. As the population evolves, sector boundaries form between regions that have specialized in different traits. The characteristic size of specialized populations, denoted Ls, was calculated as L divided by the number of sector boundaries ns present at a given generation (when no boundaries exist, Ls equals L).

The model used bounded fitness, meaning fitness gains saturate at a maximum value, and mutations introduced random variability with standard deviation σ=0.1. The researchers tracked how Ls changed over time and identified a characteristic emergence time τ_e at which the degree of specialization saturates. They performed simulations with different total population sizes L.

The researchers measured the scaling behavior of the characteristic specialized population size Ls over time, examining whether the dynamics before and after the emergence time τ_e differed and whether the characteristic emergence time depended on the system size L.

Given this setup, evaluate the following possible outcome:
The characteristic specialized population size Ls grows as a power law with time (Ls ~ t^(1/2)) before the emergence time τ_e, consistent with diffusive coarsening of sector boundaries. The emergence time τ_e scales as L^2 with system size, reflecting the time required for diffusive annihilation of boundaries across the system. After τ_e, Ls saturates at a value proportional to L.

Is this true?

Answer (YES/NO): NO